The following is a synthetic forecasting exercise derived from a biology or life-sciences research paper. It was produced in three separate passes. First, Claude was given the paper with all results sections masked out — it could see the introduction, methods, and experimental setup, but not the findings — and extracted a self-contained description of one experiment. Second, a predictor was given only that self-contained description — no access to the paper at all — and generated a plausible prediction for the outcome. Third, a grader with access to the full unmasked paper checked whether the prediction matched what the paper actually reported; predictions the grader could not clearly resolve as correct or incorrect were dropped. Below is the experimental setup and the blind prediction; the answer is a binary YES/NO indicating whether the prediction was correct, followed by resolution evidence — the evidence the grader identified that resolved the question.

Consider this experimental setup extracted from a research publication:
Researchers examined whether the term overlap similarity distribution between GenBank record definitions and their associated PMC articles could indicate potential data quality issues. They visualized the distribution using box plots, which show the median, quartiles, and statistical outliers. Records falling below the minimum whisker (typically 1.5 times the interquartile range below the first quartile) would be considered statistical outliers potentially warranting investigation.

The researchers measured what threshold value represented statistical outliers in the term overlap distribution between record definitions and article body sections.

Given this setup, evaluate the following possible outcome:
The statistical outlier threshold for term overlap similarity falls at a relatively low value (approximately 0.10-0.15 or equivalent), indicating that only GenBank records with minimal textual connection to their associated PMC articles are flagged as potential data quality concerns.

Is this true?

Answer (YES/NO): NO